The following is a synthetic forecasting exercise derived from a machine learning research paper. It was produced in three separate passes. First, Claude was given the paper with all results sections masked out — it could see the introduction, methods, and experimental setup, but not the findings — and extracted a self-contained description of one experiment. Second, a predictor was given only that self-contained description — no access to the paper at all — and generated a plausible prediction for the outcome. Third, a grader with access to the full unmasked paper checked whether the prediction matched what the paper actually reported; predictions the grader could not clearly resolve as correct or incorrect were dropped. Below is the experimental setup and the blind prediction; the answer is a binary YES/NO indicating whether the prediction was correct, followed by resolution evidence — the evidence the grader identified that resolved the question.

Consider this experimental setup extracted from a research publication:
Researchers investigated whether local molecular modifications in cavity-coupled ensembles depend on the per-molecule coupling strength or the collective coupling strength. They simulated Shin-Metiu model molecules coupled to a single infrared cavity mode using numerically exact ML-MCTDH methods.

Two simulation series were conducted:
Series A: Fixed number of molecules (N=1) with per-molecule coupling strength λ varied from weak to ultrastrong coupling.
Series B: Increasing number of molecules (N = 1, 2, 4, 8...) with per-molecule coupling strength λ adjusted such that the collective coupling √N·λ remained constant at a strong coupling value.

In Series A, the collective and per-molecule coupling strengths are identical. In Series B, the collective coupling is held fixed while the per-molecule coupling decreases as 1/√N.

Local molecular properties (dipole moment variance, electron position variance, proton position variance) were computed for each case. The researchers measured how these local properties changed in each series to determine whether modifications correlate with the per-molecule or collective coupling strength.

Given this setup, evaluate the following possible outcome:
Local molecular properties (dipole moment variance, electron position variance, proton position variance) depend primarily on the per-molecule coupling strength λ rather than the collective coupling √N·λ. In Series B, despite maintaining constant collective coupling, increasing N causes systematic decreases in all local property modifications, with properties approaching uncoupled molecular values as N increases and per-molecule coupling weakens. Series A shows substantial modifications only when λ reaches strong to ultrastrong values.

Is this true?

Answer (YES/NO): YES